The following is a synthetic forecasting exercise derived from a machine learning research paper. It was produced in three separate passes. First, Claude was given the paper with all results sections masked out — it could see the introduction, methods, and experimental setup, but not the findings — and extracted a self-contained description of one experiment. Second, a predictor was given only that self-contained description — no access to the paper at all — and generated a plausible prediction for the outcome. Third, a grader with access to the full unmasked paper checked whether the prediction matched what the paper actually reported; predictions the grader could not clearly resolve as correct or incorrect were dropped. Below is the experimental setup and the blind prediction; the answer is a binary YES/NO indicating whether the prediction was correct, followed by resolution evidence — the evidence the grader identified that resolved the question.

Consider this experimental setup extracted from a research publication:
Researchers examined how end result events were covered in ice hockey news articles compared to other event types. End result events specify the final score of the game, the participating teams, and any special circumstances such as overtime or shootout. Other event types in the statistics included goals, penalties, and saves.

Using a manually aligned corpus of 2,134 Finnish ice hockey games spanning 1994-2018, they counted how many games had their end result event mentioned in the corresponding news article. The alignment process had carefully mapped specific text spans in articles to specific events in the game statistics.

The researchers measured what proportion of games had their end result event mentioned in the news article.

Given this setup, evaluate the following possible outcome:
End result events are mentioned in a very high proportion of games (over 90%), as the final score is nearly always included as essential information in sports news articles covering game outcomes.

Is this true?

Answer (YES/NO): YES